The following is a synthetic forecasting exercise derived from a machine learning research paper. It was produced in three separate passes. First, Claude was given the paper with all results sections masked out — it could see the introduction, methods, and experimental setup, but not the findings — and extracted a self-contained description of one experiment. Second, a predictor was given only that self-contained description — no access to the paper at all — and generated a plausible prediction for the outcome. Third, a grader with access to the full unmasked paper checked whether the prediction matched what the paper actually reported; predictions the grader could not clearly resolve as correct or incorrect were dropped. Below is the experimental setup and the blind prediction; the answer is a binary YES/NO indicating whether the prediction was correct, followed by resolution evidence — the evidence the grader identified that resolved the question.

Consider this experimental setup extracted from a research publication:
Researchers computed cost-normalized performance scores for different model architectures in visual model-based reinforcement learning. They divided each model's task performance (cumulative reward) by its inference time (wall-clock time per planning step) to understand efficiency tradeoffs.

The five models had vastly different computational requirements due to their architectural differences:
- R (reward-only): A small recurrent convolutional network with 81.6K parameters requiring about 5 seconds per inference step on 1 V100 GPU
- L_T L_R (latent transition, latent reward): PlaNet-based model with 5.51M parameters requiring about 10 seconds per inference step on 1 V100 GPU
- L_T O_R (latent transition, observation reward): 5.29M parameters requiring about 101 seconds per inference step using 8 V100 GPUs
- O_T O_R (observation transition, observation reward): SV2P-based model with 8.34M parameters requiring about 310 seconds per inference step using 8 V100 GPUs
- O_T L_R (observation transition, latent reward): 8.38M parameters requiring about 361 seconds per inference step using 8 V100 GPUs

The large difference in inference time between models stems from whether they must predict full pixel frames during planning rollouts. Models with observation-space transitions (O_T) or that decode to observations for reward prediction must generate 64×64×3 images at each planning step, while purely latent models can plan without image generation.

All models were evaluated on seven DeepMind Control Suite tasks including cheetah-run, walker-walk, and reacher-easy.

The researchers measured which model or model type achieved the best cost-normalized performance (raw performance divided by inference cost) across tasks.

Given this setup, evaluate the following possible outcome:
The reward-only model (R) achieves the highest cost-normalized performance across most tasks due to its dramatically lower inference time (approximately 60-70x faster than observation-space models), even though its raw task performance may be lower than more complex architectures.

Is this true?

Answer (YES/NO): NO